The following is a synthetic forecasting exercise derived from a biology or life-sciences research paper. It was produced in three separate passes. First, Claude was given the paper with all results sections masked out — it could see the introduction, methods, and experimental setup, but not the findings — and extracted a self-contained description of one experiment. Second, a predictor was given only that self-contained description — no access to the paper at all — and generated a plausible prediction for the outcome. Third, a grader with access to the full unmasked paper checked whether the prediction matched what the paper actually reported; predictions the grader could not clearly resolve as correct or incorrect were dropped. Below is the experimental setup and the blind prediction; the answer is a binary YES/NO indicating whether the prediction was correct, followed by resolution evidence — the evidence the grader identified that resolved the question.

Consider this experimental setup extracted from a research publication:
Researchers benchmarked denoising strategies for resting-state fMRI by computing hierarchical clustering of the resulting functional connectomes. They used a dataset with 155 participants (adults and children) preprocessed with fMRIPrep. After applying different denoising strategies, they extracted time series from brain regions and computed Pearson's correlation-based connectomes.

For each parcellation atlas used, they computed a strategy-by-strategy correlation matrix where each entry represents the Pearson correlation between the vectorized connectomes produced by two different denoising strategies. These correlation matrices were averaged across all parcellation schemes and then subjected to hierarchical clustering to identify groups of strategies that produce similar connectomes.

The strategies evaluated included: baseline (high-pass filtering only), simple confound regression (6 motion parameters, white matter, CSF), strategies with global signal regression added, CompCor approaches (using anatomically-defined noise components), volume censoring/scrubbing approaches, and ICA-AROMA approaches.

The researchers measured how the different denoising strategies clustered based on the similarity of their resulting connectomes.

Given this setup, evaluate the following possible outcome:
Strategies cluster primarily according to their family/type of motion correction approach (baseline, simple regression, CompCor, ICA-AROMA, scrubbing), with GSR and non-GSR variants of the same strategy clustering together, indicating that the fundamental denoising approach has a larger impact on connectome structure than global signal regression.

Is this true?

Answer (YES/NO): NO